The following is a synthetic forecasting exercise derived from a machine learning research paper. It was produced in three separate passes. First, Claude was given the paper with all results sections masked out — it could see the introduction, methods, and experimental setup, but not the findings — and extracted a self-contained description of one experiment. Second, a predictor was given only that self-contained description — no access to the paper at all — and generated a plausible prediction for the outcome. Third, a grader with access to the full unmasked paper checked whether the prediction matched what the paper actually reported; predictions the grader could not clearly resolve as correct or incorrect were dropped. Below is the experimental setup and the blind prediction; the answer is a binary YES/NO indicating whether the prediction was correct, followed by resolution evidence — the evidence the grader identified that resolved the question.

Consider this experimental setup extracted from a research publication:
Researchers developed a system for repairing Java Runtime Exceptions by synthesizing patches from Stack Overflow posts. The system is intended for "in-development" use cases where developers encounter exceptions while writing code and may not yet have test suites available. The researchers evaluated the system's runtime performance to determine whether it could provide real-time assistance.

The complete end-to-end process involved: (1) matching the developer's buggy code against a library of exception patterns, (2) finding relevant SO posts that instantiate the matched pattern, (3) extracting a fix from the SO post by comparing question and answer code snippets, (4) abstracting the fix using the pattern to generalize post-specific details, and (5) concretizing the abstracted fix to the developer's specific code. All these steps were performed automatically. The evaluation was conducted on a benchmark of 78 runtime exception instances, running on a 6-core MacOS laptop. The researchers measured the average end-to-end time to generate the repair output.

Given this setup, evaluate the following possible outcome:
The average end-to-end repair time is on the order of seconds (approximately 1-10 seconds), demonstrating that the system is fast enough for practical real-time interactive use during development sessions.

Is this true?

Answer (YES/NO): YES